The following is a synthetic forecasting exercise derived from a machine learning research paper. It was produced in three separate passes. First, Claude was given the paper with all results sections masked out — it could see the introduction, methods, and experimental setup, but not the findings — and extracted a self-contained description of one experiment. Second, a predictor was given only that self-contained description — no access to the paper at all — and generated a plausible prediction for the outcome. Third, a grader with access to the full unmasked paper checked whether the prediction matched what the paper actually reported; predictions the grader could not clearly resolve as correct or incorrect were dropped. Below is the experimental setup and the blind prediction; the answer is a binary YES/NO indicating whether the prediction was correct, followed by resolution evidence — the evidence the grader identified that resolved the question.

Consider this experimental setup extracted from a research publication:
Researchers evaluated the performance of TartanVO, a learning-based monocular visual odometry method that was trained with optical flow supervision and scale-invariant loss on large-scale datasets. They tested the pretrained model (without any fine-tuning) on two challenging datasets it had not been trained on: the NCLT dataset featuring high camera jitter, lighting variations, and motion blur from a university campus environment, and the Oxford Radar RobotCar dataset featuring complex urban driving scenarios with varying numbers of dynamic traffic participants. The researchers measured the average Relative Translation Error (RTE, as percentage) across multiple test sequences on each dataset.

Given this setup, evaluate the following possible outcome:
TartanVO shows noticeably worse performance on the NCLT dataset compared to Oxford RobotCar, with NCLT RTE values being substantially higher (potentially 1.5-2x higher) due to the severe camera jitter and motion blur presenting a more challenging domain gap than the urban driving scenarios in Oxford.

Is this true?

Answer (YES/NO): NO